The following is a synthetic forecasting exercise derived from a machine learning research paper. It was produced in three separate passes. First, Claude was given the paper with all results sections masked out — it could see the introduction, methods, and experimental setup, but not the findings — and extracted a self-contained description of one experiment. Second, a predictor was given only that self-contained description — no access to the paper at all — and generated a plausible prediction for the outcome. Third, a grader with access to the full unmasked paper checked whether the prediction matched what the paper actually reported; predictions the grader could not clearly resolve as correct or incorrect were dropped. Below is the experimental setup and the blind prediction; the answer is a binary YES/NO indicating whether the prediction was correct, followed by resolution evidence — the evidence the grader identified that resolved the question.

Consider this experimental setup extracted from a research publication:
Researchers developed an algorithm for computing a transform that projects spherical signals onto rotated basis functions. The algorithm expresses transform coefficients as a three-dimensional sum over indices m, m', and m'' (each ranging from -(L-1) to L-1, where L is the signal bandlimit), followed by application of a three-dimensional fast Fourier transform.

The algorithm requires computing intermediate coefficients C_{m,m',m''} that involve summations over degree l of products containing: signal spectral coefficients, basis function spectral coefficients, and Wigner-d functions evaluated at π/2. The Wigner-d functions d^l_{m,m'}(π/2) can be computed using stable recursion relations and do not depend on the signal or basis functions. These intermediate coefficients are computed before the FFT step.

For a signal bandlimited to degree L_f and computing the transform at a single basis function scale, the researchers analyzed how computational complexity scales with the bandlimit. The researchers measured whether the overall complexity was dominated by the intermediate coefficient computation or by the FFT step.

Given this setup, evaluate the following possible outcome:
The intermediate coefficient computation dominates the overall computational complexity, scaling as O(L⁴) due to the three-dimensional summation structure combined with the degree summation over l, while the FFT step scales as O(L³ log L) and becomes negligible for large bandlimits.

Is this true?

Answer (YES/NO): YES